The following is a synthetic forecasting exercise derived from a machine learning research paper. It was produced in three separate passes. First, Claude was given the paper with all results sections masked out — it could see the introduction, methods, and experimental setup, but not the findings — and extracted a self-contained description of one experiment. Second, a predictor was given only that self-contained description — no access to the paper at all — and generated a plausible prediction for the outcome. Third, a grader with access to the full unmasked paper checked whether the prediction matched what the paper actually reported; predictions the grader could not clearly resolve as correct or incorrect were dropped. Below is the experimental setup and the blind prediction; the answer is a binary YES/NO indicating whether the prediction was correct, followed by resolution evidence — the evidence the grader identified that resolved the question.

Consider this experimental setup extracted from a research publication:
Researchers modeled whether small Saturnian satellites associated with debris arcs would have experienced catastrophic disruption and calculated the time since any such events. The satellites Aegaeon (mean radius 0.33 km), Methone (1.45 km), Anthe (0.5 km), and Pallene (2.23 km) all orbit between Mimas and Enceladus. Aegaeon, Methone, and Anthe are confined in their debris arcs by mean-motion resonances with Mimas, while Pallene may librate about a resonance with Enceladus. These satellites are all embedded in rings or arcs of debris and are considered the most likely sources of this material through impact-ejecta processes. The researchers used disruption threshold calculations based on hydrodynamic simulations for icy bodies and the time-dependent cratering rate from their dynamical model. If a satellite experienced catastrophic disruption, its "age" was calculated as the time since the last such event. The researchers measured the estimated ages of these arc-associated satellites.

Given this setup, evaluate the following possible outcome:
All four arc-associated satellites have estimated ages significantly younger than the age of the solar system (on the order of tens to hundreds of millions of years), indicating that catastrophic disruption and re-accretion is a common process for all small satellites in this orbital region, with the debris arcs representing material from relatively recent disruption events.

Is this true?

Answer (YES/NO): YES